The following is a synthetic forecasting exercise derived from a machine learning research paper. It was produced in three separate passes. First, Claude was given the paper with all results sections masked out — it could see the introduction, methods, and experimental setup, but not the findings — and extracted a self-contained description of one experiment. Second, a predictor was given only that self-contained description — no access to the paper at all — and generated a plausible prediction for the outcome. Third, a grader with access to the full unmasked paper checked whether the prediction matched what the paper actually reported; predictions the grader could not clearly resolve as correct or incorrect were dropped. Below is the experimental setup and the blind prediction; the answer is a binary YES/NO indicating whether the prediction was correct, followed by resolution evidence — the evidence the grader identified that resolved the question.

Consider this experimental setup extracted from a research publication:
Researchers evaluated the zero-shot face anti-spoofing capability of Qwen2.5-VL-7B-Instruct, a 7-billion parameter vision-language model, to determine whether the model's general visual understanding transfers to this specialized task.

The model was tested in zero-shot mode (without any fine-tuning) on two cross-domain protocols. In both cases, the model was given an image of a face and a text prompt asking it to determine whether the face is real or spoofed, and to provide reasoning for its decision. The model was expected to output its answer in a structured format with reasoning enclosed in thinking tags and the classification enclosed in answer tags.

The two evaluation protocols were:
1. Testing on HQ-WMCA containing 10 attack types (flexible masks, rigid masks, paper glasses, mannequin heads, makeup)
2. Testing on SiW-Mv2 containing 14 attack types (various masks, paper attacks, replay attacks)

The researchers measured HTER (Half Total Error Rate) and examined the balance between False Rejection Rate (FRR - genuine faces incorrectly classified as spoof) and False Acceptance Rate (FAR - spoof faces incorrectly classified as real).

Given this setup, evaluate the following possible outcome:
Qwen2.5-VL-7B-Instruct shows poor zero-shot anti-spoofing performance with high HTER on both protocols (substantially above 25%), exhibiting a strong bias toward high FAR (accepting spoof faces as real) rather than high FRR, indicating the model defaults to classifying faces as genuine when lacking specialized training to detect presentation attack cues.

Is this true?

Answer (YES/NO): YES